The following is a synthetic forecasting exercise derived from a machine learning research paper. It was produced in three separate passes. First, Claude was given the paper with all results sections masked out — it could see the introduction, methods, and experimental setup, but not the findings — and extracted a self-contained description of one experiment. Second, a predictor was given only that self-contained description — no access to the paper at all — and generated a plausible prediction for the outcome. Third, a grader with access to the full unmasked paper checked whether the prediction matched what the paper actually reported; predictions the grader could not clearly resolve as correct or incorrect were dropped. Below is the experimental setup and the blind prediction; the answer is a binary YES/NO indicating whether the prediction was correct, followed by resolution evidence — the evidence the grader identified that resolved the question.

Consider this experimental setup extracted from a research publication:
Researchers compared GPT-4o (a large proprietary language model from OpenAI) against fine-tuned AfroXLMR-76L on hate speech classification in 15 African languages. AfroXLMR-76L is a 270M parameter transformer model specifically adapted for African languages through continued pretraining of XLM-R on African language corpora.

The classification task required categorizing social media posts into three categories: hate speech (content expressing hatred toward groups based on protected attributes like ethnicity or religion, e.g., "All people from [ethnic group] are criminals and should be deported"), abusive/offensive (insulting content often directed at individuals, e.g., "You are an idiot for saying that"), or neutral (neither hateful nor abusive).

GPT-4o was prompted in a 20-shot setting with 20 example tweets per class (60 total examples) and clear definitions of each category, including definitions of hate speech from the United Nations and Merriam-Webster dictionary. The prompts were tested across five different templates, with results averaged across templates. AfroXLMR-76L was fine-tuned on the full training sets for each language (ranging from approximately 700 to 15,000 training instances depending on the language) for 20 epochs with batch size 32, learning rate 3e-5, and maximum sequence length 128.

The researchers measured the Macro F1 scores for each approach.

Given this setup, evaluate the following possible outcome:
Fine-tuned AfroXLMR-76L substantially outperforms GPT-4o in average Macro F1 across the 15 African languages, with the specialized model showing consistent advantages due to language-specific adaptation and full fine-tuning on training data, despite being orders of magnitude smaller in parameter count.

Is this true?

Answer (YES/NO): YES